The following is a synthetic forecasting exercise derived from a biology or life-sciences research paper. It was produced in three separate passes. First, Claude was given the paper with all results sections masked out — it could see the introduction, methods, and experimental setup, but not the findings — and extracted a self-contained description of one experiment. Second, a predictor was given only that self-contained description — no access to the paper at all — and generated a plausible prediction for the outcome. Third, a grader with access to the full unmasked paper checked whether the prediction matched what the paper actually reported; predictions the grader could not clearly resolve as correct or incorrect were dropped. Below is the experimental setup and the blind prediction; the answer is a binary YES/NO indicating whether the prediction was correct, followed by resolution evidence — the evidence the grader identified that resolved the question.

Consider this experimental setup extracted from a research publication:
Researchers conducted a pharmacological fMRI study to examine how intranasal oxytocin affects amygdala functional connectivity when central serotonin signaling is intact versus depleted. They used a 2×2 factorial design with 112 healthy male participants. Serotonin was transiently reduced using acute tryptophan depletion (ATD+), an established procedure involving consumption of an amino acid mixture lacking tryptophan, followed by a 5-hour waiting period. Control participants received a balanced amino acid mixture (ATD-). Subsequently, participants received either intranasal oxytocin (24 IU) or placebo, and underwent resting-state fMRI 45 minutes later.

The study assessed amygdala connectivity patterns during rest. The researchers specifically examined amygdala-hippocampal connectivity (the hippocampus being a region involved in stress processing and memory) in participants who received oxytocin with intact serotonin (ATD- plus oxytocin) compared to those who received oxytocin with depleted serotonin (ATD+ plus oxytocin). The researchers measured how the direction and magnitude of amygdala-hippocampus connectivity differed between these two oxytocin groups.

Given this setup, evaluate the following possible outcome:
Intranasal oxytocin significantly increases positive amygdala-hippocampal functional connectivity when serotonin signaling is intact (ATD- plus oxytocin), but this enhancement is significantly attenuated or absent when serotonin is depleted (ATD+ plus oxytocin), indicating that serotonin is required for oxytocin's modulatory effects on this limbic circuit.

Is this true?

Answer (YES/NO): YES